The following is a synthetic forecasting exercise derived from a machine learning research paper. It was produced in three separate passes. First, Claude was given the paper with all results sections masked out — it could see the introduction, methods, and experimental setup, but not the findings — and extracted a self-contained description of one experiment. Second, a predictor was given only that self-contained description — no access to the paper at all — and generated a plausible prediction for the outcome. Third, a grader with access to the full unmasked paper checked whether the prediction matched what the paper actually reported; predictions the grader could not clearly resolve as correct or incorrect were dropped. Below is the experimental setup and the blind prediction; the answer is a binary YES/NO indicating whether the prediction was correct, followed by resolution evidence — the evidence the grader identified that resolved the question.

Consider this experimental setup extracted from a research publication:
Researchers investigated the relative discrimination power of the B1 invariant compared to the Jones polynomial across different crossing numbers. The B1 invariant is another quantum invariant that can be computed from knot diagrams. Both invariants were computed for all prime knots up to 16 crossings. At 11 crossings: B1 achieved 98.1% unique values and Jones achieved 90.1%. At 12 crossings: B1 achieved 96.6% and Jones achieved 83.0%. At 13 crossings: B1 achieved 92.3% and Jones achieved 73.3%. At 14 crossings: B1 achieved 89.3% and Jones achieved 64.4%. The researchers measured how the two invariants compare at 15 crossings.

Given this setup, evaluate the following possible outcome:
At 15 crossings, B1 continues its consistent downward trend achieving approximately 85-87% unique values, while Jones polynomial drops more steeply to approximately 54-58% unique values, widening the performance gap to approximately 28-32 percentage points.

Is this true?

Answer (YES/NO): YES